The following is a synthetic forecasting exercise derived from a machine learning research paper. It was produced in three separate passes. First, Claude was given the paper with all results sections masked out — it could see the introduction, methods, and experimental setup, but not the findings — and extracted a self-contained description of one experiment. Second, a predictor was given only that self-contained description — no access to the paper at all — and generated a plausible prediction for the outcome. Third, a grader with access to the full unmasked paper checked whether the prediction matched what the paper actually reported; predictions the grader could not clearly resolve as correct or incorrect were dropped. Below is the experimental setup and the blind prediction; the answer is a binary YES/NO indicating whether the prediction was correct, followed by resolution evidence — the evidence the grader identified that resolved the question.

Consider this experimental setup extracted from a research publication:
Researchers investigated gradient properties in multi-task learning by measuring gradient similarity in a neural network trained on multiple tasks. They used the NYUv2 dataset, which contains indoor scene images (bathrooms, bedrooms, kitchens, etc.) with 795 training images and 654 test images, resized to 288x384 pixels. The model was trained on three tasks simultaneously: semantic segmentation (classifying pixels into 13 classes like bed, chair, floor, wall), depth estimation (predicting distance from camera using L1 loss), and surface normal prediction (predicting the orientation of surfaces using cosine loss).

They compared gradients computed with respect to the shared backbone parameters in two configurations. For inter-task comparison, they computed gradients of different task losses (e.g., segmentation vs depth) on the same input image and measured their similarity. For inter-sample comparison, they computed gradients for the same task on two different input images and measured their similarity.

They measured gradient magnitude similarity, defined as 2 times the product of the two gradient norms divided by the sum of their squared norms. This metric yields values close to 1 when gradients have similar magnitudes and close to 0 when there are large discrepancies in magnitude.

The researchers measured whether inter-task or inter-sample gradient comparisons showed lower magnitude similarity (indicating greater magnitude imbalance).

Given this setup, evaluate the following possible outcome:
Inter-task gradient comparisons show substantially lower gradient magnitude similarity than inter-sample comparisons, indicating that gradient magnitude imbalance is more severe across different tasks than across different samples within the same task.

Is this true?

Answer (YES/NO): YES